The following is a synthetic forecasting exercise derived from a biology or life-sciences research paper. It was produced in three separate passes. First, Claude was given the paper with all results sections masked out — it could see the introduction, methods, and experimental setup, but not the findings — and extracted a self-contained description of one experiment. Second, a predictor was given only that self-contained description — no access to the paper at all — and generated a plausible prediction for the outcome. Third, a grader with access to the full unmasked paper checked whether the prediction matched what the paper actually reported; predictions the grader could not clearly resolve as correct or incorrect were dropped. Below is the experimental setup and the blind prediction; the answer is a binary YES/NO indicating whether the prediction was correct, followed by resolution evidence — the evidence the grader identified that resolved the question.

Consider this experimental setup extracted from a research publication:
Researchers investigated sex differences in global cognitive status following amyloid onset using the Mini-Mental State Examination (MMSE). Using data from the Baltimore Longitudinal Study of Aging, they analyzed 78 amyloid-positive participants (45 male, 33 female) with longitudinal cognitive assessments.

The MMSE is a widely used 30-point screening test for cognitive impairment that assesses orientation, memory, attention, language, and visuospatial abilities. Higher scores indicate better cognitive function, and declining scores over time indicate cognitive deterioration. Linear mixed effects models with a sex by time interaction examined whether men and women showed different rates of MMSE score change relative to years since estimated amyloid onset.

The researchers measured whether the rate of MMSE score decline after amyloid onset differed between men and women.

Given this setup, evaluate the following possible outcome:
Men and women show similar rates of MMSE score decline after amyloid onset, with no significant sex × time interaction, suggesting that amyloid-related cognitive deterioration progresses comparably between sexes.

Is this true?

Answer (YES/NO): YES